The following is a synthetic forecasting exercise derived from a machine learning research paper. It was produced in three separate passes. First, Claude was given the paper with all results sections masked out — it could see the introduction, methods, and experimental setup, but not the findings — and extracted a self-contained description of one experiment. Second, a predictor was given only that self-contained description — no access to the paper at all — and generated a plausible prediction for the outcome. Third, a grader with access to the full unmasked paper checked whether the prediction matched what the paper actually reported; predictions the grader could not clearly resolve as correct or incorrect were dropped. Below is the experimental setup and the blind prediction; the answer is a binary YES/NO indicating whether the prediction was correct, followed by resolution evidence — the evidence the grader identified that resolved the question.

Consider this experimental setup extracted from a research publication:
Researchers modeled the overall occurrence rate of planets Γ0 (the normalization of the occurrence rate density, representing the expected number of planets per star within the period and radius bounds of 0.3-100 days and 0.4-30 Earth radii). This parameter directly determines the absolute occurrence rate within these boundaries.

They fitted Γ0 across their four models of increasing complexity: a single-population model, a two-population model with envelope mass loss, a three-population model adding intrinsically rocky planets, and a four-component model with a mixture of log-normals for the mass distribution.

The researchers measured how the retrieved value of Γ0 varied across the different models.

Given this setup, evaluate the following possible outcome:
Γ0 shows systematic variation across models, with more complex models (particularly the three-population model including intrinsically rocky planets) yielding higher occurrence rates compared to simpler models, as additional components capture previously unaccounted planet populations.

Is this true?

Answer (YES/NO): NO